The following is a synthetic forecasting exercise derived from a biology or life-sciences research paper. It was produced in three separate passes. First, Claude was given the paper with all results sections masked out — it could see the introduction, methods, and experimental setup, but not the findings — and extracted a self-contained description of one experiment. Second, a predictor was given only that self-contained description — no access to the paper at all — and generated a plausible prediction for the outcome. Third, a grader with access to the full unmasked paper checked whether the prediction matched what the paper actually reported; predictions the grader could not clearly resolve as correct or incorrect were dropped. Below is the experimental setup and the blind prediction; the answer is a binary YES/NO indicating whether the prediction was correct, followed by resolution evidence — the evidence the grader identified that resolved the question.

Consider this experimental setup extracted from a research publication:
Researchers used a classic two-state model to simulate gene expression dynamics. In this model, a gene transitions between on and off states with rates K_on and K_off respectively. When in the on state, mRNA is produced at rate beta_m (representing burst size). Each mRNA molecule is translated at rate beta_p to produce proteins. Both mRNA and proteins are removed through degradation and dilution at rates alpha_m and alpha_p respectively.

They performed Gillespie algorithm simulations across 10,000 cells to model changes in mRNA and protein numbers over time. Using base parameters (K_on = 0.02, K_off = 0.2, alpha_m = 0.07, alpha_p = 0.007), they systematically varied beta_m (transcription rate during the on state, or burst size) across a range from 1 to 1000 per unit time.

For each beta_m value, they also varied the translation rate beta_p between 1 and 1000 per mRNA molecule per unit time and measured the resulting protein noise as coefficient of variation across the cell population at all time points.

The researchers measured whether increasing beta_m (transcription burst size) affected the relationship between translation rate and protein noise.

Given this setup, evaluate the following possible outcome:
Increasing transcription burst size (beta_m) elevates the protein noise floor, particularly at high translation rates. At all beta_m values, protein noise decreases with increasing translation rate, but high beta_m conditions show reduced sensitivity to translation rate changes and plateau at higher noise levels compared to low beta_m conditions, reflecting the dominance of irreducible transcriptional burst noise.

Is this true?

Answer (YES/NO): NO